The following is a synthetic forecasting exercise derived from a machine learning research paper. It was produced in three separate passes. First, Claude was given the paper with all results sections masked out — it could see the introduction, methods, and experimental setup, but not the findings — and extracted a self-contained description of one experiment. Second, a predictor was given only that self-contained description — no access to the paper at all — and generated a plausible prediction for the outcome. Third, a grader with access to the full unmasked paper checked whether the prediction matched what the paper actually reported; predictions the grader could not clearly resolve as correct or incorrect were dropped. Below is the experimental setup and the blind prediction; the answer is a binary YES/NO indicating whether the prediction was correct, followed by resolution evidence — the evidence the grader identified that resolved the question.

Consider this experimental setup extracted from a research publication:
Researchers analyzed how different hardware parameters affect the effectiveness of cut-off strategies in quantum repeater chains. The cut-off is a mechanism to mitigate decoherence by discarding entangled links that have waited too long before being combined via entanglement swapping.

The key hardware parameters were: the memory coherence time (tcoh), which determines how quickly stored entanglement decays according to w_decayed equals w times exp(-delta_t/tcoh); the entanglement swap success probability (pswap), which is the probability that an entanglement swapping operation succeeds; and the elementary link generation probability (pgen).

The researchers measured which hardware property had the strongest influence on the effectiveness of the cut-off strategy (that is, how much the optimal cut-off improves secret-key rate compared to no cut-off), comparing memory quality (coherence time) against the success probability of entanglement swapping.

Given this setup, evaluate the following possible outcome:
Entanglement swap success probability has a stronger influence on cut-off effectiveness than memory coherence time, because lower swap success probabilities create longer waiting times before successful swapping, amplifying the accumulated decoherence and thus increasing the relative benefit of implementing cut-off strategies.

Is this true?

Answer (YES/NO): NO